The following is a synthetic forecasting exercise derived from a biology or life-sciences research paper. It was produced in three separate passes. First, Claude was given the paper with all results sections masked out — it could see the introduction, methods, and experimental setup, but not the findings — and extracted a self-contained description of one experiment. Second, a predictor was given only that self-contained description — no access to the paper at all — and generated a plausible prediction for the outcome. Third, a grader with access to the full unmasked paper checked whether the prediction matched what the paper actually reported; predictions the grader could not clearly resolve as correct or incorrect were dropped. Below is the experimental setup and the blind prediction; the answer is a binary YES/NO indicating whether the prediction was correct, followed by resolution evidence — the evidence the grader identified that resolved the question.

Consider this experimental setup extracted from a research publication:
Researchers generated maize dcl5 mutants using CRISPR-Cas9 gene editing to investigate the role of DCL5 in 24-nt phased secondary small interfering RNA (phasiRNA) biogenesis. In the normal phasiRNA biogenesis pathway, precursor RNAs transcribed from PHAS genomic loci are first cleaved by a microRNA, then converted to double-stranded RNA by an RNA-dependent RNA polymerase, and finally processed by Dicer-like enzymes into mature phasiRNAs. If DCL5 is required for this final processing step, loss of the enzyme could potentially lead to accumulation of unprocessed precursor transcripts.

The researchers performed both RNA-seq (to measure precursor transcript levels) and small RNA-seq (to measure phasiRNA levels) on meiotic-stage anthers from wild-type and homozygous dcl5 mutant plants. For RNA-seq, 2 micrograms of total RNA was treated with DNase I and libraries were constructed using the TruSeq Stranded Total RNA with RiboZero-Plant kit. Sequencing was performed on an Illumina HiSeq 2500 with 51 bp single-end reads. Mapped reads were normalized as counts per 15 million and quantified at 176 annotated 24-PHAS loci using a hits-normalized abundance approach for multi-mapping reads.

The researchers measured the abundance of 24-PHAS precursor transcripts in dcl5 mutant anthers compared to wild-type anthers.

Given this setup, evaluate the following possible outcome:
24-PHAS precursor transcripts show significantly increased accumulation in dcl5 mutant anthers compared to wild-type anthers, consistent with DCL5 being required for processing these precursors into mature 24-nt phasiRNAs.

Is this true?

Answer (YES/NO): NO